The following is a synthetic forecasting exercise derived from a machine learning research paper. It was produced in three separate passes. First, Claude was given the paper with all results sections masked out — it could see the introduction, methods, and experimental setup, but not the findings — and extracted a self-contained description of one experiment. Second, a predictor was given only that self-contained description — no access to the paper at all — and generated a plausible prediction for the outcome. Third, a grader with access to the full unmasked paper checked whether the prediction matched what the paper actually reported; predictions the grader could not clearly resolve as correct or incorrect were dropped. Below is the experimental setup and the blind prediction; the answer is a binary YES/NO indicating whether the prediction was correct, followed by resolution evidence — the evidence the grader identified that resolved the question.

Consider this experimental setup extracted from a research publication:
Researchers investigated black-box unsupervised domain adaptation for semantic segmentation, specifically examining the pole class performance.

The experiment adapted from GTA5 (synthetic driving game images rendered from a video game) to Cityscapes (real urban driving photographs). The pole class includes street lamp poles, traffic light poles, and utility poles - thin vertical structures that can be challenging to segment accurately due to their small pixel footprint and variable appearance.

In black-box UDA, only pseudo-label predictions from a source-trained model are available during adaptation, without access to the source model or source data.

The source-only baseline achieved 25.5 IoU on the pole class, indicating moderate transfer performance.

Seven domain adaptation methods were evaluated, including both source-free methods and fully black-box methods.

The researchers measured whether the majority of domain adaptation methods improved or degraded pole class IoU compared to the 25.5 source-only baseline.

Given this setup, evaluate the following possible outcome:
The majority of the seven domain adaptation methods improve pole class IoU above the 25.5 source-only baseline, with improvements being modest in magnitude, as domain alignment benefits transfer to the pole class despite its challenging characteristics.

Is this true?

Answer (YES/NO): NO